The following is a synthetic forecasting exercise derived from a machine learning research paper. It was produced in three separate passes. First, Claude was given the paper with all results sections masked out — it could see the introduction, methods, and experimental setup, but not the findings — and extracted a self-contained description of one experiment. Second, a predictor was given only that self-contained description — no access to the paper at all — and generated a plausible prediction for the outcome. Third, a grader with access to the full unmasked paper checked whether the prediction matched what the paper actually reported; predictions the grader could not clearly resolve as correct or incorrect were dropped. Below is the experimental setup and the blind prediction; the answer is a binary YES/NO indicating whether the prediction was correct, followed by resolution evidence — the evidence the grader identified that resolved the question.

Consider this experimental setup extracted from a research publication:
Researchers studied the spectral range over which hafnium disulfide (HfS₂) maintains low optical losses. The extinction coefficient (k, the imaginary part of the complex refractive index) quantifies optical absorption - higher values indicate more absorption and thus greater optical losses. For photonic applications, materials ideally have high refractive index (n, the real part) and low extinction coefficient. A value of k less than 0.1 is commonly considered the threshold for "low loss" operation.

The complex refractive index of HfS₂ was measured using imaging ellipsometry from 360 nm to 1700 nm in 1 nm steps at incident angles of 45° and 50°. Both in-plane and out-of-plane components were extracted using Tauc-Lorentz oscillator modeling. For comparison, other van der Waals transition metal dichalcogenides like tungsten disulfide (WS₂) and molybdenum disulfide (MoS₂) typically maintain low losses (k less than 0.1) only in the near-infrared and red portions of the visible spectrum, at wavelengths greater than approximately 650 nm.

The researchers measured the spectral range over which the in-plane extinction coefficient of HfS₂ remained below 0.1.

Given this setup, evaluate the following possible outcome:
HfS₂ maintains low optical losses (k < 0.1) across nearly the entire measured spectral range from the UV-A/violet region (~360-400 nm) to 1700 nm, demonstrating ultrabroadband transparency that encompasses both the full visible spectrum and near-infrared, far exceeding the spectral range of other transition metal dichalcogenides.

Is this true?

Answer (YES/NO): NO